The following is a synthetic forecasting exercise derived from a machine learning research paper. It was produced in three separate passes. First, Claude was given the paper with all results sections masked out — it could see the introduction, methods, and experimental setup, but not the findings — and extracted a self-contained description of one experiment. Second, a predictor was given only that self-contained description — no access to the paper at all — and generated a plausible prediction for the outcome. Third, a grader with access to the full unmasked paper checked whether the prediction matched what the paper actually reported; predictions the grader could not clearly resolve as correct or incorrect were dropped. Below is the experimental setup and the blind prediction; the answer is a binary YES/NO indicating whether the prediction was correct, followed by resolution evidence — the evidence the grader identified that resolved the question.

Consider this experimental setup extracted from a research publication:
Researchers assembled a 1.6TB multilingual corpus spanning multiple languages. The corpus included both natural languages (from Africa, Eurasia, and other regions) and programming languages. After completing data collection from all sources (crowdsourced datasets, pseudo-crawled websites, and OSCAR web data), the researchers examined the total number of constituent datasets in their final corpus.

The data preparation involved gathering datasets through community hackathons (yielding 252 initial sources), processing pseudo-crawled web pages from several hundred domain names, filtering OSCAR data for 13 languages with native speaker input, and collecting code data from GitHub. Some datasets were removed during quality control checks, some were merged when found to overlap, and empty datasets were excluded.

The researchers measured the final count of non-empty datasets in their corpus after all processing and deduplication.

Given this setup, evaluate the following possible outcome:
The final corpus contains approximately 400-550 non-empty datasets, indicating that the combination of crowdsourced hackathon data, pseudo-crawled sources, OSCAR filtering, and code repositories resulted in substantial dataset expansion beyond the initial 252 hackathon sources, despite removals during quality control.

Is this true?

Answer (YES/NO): YES